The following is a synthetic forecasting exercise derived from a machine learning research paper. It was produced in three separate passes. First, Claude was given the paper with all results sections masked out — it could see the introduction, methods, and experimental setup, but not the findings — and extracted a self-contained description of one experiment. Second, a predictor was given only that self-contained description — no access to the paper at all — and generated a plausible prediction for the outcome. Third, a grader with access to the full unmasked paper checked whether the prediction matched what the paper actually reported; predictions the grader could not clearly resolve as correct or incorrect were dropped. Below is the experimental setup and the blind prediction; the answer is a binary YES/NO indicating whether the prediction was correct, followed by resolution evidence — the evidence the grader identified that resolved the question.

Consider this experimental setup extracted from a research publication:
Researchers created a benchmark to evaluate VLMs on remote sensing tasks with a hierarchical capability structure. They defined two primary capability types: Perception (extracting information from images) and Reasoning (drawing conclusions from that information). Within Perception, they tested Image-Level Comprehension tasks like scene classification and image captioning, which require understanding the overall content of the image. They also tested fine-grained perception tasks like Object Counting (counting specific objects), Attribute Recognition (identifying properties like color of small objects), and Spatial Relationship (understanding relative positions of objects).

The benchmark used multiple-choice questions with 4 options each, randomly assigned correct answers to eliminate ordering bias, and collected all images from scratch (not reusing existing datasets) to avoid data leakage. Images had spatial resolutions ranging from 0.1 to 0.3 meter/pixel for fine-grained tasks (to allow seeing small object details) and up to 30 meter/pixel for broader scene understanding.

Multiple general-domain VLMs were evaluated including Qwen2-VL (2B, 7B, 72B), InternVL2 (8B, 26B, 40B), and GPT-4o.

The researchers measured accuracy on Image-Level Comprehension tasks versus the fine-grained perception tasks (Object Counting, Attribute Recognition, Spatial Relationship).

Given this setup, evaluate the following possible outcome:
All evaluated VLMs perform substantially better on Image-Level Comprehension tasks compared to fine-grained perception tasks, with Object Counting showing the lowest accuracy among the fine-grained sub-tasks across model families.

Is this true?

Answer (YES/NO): NO